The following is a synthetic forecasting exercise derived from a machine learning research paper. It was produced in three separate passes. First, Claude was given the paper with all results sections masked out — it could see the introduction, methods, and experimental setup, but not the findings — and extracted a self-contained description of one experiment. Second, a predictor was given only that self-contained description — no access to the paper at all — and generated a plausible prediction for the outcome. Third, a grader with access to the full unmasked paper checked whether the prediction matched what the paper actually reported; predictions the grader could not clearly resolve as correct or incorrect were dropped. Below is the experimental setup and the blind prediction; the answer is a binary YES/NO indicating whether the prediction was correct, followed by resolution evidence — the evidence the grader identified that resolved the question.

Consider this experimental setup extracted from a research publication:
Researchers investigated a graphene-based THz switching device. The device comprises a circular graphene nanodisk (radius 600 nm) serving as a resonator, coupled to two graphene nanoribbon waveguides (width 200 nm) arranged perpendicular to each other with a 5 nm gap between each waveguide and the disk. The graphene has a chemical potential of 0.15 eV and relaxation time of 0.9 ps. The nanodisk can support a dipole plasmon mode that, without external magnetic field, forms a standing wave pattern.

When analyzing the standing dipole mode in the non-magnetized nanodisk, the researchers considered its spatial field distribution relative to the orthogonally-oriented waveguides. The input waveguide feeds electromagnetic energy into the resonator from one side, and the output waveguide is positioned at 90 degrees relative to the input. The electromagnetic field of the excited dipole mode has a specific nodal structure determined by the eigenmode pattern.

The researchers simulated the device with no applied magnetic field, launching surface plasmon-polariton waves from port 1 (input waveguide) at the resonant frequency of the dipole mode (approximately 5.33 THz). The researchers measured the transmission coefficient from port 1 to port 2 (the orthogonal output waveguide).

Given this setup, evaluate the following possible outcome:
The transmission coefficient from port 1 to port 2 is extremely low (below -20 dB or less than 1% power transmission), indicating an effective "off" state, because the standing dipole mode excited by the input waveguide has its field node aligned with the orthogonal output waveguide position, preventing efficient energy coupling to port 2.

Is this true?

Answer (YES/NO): YES